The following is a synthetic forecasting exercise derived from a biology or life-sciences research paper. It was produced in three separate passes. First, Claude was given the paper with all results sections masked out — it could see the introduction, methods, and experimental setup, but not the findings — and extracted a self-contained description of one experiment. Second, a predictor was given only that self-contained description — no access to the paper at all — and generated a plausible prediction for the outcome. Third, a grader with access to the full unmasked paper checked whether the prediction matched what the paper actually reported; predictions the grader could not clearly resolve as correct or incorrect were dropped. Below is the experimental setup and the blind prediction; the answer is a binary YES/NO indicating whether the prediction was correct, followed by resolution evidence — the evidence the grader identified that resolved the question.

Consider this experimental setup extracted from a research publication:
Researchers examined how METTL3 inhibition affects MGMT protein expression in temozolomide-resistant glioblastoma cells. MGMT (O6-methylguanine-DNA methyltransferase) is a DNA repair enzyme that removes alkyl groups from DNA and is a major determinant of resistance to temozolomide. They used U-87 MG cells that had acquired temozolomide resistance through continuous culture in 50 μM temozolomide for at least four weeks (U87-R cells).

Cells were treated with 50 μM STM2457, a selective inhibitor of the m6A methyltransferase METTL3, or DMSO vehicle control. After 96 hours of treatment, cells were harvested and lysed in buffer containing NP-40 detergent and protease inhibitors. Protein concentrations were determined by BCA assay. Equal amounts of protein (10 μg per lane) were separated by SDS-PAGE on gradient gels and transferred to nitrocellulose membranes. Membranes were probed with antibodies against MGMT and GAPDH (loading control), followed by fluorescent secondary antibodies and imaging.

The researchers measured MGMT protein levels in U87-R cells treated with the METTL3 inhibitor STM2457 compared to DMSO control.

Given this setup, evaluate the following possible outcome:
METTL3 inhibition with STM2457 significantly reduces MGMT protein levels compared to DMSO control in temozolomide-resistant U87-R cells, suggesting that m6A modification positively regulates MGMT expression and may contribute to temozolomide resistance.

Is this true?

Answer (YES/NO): YES